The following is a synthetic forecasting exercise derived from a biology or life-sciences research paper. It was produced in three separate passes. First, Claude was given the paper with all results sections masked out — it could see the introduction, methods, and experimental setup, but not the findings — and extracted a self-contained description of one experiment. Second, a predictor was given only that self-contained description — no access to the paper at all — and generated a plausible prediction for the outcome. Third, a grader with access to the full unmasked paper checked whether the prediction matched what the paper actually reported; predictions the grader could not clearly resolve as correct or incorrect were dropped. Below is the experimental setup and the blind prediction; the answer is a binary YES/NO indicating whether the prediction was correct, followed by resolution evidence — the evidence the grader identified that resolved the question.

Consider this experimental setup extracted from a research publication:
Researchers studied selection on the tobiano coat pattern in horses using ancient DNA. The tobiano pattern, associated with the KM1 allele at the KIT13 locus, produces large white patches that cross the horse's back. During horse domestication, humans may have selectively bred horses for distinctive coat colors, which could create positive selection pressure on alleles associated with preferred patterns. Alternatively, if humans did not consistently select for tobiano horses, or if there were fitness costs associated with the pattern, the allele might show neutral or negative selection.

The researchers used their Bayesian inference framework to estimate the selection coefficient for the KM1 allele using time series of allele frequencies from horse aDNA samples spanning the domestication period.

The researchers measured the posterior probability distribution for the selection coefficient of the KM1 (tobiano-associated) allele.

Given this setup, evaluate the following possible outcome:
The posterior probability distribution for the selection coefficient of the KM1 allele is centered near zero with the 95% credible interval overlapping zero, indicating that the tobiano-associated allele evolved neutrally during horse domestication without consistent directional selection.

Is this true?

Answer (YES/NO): YES